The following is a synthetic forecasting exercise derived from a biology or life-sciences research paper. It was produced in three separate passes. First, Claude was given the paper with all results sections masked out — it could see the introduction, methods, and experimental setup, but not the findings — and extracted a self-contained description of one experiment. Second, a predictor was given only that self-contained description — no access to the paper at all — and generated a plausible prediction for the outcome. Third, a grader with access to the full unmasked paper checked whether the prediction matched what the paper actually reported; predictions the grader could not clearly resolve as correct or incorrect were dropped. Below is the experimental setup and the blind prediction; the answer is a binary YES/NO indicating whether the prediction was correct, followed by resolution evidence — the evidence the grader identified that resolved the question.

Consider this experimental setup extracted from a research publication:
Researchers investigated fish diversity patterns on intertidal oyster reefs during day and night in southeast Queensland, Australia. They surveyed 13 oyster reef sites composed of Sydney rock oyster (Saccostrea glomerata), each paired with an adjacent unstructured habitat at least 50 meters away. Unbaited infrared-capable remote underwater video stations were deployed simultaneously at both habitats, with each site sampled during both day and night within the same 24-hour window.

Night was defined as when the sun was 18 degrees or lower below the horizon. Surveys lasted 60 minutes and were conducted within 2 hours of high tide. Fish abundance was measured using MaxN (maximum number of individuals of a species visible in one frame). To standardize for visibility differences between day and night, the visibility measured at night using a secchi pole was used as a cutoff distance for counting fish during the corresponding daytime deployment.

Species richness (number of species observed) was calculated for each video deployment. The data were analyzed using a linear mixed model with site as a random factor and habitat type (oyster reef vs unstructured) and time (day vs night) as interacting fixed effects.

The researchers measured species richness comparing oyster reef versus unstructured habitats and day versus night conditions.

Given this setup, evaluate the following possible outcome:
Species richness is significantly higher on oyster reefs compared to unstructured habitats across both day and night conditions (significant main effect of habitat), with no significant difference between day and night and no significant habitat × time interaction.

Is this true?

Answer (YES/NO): NO